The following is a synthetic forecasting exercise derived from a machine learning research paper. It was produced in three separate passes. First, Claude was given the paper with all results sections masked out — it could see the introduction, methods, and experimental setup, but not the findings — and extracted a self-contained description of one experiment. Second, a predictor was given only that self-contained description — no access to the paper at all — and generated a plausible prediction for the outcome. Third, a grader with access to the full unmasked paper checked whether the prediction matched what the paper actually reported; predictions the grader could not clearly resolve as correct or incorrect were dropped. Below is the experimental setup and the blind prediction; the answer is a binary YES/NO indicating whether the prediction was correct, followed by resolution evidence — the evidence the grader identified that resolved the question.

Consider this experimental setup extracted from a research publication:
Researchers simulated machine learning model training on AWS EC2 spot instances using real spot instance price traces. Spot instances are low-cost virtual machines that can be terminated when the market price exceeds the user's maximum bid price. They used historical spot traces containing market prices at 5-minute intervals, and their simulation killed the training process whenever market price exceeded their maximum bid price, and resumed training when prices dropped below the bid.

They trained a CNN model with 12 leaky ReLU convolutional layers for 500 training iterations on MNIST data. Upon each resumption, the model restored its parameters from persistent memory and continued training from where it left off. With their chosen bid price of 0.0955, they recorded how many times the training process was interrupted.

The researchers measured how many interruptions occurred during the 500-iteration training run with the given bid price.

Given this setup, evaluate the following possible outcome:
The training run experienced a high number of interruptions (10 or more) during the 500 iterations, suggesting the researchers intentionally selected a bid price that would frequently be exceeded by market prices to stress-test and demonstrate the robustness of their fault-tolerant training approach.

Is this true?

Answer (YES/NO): NO